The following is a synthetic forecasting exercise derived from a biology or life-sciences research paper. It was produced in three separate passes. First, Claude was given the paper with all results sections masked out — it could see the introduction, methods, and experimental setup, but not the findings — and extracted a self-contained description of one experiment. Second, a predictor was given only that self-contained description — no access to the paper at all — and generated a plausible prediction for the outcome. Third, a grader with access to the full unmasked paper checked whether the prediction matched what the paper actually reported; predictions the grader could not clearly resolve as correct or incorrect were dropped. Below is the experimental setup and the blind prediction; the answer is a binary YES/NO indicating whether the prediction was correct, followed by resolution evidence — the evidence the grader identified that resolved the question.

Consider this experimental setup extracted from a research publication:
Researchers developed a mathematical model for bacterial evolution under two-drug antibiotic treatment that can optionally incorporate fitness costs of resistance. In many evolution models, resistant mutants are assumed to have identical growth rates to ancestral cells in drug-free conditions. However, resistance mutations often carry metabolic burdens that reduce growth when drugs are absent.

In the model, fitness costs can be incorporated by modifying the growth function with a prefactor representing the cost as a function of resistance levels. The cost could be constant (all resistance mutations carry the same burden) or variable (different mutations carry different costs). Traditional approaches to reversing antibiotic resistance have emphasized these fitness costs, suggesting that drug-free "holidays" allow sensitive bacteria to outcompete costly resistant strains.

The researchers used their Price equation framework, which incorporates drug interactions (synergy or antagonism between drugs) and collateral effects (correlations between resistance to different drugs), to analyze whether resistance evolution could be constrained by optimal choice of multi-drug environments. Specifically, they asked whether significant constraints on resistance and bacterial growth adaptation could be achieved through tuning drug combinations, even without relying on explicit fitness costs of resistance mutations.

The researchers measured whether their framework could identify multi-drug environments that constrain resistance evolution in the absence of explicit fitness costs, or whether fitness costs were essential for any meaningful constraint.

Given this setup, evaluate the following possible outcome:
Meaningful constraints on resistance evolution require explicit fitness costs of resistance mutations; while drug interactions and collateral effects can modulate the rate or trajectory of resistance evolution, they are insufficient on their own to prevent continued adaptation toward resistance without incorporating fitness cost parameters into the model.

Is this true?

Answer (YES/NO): NO